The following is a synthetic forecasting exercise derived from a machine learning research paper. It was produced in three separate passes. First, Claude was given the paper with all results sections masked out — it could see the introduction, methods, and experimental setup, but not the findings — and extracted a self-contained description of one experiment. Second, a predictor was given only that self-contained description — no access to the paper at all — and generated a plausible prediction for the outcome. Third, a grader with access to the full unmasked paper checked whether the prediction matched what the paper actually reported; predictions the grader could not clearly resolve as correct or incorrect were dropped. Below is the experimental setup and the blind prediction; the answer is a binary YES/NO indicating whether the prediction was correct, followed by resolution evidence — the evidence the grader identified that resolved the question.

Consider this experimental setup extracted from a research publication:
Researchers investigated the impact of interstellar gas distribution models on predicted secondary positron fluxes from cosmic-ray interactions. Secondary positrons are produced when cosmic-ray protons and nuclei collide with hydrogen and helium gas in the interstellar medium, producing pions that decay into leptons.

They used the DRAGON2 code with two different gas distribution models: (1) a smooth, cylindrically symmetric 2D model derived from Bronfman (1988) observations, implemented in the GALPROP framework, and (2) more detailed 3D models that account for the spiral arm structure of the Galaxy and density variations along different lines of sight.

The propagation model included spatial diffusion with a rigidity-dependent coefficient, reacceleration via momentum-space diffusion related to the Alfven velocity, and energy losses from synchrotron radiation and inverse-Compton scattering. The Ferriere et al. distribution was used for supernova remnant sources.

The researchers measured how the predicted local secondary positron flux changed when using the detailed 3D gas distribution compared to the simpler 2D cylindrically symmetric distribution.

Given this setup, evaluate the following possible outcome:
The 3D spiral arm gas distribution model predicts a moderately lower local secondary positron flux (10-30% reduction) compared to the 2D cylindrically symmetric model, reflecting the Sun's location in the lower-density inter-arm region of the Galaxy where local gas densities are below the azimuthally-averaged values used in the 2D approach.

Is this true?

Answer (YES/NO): NO